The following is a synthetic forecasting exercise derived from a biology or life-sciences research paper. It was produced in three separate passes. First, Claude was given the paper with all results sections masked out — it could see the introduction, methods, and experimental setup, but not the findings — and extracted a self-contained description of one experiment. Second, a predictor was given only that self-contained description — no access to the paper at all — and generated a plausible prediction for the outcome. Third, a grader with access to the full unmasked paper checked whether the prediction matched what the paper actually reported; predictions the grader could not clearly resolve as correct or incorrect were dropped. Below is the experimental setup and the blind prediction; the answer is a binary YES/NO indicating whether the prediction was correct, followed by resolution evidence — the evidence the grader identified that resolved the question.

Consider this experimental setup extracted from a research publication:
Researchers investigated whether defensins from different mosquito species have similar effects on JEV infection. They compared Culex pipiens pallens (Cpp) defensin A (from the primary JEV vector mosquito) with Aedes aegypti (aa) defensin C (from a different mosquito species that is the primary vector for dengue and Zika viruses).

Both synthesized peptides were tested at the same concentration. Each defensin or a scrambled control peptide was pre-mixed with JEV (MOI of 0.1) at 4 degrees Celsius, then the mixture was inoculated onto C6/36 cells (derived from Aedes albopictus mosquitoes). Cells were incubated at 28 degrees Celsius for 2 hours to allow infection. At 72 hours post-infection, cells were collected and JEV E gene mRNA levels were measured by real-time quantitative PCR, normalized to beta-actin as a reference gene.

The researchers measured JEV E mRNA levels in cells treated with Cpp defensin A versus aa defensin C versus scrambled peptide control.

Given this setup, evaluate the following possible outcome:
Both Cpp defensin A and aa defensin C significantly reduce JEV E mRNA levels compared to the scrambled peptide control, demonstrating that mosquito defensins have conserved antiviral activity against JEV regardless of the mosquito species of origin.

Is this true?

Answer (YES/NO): NO